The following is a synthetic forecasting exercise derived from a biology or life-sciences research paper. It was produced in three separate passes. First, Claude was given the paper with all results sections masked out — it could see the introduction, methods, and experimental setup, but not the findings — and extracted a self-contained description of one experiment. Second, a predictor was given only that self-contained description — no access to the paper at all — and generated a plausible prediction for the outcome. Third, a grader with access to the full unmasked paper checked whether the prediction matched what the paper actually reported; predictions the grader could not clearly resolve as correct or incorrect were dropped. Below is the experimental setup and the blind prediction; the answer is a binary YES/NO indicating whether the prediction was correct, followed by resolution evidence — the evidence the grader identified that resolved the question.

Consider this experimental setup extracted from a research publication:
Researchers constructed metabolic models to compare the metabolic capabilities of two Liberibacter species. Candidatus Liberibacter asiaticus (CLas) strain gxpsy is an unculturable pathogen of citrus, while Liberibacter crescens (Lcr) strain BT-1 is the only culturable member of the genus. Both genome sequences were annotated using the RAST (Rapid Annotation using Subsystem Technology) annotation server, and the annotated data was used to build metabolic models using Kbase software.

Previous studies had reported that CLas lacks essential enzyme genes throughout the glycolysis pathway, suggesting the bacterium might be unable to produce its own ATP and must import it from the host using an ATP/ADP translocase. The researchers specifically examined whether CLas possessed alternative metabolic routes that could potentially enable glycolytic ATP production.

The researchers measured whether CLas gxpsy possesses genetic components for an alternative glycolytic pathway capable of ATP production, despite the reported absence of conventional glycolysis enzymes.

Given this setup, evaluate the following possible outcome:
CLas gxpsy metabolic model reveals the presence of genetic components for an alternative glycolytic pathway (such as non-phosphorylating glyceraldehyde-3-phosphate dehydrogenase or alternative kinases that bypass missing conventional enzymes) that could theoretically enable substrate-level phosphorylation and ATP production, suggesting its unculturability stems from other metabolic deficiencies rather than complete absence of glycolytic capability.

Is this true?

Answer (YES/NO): YES